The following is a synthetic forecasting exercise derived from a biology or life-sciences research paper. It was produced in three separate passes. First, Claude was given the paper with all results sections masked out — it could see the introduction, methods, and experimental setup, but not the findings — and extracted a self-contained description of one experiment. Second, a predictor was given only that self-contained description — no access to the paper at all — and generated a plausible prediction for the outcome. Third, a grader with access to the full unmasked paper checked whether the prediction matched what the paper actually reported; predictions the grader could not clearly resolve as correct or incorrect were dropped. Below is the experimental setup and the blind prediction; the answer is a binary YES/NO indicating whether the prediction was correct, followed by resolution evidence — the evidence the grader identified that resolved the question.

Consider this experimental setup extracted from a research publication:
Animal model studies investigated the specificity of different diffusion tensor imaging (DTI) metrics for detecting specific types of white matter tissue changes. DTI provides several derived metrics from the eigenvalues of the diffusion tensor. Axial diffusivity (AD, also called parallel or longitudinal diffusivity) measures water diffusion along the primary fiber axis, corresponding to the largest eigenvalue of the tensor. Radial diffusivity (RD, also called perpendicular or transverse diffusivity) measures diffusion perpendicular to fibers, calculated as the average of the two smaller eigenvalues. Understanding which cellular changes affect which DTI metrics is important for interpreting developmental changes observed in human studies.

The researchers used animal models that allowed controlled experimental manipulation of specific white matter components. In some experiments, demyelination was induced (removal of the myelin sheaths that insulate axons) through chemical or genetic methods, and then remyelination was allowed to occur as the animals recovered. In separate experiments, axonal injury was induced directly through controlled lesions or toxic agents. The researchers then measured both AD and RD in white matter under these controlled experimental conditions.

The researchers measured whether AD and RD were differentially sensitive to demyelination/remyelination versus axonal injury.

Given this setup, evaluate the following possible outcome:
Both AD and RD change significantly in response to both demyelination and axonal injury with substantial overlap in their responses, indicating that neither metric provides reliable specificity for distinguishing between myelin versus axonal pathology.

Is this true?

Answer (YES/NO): NO